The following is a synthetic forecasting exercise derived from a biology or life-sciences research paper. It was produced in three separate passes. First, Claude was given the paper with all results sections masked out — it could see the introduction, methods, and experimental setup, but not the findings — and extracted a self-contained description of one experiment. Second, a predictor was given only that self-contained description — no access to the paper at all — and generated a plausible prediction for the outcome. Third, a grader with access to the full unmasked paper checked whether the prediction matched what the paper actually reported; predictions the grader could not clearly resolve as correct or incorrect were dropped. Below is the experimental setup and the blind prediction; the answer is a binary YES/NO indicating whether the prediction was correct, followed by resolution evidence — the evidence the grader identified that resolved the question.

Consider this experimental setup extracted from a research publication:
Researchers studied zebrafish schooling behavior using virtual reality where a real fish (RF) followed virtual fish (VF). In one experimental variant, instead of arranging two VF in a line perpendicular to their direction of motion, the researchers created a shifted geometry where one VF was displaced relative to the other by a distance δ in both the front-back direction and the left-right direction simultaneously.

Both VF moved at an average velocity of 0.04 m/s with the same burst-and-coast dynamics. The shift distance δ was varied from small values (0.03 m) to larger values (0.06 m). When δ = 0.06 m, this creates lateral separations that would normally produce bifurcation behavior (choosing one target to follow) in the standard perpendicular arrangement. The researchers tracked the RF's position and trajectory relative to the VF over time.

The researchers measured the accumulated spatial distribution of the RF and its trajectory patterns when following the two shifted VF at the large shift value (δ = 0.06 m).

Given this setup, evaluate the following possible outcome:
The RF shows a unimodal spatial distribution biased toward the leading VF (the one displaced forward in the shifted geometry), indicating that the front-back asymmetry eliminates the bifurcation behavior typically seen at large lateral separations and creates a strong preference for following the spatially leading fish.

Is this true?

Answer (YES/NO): NO